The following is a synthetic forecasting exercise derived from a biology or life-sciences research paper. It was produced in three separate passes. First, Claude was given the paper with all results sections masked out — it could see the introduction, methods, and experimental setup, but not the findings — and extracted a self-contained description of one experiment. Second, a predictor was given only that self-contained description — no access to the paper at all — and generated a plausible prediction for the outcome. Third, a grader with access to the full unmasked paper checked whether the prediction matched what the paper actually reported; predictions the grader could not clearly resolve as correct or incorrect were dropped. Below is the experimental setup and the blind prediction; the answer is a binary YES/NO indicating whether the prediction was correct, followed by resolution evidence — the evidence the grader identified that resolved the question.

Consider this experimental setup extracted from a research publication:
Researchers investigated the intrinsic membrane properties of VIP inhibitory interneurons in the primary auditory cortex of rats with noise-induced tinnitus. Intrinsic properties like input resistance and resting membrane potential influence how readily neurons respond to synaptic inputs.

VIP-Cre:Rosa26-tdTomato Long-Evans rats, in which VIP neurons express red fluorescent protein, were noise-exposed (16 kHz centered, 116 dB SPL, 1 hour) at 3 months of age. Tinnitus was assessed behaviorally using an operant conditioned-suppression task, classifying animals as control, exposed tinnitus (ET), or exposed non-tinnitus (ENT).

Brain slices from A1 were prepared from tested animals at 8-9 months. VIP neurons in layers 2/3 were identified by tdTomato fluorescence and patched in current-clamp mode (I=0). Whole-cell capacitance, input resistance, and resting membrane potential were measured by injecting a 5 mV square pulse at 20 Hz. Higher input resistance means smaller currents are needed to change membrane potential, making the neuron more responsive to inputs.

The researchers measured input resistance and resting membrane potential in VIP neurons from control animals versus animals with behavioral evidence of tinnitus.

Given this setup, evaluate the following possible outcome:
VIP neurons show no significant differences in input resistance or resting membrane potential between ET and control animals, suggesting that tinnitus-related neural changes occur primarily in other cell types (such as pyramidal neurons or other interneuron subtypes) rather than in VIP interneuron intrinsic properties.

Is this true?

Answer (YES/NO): NO